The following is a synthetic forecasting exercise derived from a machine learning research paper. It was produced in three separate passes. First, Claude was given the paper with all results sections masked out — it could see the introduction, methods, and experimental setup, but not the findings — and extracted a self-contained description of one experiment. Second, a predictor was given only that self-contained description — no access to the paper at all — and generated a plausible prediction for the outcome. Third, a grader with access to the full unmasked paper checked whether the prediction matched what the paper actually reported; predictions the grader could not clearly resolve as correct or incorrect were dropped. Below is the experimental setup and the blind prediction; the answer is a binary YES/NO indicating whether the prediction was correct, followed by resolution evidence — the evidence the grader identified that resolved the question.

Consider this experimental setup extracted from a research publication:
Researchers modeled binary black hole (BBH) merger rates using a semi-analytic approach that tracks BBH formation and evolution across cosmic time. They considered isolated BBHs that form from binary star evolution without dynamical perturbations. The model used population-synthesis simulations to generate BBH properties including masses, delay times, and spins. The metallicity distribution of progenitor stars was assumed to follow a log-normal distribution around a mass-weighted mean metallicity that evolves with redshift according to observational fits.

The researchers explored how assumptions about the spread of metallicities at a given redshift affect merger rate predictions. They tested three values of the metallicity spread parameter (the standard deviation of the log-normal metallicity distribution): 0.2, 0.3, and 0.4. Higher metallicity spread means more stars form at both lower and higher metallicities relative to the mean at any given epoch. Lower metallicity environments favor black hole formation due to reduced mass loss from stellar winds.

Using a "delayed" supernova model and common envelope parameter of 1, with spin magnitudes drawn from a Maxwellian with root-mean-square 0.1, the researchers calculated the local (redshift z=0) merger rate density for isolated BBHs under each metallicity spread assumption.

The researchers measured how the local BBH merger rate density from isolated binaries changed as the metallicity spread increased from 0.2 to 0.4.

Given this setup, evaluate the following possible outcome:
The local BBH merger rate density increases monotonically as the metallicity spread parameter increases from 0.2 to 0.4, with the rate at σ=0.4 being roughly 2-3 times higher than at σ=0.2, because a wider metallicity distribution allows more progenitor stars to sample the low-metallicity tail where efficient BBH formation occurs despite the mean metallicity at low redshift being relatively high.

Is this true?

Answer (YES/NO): NO